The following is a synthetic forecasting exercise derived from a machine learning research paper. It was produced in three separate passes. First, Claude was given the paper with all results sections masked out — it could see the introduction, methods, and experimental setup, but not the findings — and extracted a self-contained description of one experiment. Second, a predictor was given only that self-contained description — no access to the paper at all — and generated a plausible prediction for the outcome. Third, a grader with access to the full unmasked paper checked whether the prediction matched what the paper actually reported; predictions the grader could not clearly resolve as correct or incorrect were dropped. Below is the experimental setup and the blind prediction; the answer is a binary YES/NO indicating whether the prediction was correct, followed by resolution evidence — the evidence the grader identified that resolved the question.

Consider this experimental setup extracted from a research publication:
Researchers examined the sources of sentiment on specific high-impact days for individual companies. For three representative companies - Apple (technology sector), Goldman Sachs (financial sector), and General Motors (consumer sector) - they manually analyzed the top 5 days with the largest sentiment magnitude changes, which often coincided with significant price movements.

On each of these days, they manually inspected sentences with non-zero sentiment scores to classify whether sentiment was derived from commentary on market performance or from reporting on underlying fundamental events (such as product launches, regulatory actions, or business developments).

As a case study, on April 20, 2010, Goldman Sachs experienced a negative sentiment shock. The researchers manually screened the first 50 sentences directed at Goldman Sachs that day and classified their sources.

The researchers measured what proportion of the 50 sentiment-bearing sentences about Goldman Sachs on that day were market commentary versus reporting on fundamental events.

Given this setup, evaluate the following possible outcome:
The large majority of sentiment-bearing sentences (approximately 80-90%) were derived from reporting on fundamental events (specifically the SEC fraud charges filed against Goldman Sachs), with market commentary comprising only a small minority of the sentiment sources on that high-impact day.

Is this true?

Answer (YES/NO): NO